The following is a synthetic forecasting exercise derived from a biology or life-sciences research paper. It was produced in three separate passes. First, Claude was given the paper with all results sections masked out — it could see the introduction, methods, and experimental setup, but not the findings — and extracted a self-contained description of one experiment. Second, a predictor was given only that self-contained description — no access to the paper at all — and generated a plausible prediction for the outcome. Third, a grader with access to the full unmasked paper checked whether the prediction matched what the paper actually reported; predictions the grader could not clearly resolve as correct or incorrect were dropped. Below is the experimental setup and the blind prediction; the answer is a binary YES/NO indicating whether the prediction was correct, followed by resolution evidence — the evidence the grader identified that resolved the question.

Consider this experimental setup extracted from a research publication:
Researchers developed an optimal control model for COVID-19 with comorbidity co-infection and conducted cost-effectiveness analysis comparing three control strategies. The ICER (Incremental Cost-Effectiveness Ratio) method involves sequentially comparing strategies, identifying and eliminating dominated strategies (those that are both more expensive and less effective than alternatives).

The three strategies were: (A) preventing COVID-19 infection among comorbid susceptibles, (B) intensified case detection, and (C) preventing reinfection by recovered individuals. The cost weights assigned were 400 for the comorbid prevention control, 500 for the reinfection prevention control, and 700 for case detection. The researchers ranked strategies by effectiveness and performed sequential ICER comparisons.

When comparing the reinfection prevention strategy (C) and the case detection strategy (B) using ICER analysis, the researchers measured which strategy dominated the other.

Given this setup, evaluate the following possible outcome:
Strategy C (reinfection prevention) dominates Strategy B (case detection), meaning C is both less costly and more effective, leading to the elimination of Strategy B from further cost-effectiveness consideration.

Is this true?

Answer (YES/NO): NO